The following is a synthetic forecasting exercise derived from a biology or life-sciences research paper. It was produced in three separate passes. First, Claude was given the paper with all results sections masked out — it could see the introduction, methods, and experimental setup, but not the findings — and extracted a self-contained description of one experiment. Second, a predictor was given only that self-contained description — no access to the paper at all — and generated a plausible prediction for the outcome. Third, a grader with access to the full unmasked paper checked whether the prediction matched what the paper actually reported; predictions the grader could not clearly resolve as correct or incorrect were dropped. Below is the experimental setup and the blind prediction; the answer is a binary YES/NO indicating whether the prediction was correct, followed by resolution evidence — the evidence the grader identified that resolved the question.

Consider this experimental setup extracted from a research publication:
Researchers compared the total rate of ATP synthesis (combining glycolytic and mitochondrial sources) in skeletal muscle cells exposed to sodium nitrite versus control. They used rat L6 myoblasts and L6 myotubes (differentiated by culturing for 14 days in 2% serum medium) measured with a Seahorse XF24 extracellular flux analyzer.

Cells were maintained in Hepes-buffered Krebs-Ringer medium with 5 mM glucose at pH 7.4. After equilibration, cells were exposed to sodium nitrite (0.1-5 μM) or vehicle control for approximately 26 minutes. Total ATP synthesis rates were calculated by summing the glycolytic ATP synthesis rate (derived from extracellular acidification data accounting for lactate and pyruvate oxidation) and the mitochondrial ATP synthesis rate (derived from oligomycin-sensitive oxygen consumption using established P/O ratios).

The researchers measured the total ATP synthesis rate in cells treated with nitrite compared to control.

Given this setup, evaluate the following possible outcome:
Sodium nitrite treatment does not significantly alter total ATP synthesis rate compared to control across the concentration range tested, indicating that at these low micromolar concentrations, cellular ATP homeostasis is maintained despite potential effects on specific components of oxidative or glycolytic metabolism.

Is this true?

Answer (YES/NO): NO